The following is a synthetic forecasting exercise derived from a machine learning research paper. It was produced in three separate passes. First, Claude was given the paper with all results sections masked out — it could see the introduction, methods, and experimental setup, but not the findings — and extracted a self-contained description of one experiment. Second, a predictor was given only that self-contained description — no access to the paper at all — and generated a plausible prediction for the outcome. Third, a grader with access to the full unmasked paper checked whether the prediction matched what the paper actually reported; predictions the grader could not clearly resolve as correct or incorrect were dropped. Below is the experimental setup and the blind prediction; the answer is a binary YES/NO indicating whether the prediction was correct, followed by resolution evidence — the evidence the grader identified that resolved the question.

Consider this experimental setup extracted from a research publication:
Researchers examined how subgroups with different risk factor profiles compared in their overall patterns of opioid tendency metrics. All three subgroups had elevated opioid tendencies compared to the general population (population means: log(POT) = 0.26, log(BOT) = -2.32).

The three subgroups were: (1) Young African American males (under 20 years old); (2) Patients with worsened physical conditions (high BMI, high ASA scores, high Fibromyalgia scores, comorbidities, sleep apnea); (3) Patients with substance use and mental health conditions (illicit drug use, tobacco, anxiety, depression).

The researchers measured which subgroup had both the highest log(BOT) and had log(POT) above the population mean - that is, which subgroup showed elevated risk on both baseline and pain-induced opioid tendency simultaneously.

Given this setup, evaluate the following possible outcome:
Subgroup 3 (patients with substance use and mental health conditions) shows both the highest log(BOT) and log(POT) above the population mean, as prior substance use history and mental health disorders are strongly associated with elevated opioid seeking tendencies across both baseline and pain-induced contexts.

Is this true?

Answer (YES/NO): NO